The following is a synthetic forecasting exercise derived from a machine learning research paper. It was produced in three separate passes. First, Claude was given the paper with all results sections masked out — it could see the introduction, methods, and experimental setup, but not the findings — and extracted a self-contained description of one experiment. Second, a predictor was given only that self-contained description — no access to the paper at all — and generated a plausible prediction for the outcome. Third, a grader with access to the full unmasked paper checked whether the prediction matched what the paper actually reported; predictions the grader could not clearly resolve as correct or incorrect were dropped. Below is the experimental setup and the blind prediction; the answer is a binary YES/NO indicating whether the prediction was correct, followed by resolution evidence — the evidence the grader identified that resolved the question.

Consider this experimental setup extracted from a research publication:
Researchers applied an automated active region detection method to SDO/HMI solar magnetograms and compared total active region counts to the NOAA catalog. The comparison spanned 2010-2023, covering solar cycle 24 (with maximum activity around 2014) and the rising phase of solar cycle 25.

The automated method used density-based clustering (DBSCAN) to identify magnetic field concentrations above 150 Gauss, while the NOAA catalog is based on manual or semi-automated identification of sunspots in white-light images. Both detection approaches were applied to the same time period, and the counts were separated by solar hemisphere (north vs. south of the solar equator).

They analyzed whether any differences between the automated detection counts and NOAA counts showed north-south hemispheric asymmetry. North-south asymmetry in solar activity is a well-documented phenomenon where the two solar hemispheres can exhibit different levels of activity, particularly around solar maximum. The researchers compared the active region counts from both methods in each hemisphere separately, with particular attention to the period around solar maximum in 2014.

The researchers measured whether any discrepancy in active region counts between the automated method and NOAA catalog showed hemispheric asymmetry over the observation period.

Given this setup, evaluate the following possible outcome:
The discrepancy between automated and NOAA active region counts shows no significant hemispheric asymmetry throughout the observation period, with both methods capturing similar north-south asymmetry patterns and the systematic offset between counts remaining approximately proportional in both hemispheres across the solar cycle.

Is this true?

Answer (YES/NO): NO